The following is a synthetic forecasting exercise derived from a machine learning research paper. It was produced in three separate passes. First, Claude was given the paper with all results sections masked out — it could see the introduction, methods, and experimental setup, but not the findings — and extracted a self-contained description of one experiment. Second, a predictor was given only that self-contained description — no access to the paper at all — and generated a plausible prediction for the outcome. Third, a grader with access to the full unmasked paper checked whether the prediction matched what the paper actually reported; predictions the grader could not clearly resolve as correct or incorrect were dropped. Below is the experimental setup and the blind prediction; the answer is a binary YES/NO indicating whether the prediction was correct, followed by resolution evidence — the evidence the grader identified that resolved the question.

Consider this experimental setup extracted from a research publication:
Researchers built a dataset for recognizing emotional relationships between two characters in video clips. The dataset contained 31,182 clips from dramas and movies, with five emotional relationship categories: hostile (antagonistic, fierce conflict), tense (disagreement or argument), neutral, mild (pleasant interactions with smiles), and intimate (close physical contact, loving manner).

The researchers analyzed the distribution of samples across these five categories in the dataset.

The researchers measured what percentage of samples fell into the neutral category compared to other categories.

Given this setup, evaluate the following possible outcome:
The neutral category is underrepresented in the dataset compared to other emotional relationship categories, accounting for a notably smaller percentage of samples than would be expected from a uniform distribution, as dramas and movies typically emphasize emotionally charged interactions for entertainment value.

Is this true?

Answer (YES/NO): NO